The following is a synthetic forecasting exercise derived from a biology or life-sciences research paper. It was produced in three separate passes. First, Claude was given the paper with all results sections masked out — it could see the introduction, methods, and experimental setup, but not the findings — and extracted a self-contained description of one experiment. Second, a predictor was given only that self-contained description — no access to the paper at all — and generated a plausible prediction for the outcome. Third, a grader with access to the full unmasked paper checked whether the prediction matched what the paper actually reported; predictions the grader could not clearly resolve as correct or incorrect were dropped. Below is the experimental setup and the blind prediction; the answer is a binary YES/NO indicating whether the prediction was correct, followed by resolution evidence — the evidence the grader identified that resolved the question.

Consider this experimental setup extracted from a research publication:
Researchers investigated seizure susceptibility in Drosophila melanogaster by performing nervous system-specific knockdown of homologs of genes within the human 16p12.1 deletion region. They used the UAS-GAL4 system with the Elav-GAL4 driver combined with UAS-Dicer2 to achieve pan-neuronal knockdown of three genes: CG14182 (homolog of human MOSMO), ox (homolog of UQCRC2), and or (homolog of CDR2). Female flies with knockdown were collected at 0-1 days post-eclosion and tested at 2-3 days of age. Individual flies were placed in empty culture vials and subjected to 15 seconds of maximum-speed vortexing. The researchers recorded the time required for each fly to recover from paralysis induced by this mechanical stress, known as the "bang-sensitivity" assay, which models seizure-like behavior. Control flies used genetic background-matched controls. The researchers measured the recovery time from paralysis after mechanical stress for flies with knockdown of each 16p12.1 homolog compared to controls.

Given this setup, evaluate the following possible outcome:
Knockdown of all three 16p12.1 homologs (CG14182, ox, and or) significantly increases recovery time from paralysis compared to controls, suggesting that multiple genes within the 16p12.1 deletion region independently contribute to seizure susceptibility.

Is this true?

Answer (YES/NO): NO